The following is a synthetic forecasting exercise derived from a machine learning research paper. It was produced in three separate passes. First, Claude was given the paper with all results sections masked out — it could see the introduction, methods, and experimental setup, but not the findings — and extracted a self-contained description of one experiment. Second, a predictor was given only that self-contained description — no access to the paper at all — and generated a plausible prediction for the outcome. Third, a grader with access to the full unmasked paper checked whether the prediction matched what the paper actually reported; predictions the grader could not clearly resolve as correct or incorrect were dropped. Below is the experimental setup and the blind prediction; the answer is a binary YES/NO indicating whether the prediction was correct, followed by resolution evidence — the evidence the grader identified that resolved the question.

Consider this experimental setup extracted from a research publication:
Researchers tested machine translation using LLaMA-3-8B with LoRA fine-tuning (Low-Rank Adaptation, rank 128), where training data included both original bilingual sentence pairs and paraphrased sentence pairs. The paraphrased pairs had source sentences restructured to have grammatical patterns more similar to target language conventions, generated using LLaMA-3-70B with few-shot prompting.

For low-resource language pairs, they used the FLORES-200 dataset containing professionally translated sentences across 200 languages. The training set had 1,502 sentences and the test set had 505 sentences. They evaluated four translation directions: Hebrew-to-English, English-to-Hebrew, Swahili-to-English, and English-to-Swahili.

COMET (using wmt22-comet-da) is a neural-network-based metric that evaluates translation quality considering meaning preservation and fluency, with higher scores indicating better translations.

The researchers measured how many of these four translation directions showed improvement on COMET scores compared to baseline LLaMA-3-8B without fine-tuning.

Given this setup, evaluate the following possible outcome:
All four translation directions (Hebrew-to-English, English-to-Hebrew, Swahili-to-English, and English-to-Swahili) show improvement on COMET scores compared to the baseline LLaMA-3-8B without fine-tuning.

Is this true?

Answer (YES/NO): NO